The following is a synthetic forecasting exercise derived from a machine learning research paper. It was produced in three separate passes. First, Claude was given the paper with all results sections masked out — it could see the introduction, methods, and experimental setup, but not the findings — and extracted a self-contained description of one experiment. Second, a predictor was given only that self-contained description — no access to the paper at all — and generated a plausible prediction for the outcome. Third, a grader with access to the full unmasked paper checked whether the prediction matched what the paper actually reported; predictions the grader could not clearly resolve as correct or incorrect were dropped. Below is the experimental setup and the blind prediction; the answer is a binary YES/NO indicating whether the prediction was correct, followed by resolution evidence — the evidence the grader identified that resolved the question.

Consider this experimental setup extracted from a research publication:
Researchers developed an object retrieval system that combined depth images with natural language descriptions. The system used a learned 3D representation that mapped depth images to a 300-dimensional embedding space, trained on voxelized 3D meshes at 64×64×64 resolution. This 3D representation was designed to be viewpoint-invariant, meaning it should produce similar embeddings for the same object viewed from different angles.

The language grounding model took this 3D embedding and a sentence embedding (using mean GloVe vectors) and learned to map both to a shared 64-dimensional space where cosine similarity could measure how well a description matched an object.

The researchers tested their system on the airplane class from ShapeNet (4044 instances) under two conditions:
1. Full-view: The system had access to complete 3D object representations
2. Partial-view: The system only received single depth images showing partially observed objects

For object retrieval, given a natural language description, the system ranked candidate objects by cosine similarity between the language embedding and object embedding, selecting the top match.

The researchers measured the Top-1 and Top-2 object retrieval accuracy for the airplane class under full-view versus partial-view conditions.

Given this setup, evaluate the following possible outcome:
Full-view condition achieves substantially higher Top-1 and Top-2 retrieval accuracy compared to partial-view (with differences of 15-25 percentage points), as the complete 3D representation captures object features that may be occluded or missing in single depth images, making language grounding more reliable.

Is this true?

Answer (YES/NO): NO